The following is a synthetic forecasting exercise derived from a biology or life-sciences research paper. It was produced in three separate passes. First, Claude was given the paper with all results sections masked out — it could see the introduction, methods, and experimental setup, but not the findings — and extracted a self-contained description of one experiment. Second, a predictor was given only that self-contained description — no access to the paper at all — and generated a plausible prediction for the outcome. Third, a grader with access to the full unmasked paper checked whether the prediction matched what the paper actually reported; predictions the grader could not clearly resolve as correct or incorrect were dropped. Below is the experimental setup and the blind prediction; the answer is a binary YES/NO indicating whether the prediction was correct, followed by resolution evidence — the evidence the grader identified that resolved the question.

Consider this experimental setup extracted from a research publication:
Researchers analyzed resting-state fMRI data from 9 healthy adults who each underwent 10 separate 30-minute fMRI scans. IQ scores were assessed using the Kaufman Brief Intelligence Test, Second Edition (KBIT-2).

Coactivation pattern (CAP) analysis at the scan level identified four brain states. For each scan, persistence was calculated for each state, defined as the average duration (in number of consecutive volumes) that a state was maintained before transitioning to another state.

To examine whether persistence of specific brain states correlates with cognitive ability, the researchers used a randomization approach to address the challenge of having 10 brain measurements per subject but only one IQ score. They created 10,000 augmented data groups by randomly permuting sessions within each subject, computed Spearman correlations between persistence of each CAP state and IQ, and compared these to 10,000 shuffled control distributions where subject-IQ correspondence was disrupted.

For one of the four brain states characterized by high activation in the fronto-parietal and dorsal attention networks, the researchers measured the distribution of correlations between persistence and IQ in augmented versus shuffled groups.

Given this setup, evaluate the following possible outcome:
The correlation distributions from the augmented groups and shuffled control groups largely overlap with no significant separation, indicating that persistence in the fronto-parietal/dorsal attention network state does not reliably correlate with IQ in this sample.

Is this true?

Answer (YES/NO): YES